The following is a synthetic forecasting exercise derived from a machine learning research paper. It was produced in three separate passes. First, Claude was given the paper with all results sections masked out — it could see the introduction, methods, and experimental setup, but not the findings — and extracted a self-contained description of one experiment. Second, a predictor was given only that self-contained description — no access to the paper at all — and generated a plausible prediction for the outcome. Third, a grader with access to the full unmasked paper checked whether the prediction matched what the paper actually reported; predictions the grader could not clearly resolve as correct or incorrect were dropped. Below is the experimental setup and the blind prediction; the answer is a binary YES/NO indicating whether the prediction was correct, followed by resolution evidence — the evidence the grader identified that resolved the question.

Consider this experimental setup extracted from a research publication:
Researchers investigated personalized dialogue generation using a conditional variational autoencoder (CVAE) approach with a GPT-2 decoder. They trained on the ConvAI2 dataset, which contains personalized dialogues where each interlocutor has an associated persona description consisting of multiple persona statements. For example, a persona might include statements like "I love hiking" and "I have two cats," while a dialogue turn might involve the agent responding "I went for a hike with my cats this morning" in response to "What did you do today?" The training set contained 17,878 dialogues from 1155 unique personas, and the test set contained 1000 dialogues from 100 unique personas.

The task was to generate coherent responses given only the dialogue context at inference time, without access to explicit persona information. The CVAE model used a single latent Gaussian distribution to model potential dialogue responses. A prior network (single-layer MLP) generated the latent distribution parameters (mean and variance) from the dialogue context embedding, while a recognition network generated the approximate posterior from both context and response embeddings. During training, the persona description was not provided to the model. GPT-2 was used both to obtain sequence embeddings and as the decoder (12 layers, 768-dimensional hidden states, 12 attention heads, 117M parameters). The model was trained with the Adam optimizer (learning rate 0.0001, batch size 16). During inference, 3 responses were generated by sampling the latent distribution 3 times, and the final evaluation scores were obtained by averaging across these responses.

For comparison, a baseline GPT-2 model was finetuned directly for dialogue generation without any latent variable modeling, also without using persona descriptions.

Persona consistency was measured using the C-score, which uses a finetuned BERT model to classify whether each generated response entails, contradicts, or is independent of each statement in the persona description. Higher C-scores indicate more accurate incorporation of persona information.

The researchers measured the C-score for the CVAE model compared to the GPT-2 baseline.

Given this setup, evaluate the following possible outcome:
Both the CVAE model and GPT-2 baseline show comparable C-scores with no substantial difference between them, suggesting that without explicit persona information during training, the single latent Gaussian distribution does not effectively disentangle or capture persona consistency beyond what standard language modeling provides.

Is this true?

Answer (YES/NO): NO